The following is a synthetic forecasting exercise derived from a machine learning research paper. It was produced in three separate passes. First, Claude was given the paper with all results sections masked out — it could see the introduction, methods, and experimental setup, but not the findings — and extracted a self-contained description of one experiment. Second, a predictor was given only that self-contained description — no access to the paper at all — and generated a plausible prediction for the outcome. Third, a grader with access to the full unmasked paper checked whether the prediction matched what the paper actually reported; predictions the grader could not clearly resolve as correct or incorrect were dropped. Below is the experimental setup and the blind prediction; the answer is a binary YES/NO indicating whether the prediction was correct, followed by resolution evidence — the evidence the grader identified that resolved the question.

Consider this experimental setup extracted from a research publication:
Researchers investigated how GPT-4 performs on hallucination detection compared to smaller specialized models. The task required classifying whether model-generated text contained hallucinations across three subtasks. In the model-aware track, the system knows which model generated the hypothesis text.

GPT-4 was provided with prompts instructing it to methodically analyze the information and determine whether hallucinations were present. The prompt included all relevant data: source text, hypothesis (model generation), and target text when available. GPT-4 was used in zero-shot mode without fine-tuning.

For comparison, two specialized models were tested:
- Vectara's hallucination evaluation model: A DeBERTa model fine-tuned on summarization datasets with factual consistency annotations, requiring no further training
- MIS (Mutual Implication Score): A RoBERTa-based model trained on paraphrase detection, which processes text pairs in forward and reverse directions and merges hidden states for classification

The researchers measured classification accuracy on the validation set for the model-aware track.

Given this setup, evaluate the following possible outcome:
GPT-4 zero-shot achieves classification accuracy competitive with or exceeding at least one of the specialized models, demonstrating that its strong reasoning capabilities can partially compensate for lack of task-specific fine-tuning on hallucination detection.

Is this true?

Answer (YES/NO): NO